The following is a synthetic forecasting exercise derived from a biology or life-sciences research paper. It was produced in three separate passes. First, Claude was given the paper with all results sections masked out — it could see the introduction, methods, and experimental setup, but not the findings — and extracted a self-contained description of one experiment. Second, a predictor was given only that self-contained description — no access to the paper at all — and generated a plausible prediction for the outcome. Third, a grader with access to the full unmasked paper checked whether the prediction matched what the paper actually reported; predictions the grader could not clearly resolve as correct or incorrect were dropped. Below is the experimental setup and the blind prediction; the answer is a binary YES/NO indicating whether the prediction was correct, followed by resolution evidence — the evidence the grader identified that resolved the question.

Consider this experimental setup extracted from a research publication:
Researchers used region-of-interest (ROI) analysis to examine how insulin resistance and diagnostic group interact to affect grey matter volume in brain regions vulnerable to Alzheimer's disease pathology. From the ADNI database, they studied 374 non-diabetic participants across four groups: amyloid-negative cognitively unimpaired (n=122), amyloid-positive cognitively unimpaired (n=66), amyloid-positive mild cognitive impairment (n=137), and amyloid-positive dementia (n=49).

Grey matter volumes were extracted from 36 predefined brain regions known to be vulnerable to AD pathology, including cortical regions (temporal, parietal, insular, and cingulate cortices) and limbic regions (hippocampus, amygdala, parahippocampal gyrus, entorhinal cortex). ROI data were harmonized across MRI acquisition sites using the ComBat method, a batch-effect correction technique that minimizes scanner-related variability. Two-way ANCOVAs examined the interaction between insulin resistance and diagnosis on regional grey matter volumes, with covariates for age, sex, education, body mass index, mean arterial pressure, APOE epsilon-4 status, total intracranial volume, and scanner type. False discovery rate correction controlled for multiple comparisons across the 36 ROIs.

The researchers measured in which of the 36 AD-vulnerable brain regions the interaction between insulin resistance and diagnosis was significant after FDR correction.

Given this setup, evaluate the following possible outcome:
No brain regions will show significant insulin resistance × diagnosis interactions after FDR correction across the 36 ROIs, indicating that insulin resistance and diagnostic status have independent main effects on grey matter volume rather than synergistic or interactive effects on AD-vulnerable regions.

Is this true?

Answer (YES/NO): NO